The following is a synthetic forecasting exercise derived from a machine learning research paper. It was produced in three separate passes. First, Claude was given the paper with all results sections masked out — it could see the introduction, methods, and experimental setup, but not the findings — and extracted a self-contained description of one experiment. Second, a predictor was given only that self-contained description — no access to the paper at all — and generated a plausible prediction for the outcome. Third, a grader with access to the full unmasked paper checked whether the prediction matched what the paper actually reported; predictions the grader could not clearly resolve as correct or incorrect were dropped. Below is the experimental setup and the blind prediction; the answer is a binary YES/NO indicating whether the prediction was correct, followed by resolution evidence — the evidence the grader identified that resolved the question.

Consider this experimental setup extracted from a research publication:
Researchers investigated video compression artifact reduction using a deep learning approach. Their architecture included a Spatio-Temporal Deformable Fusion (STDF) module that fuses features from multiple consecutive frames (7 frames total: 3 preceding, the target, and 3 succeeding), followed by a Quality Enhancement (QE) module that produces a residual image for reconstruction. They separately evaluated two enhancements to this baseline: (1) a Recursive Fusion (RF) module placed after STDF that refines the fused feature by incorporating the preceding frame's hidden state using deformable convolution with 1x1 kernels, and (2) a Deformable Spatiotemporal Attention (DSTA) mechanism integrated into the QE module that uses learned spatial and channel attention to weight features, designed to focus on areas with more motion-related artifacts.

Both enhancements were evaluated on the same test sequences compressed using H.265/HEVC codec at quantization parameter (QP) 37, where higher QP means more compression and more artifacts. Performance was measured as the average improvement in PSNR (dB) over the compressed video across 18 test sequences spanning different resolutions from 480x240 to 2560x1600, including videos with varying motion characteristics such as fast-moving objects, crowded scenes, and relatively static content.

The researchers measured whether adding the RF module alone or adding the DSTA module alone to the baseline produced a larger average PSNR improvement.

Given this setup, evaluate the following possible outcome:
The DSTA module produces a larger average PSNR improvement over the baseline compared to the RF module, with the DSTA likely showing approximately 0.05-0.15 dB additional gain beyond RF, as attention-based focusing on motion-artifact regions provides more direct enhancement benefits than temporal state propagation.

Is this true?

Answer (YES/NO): NO